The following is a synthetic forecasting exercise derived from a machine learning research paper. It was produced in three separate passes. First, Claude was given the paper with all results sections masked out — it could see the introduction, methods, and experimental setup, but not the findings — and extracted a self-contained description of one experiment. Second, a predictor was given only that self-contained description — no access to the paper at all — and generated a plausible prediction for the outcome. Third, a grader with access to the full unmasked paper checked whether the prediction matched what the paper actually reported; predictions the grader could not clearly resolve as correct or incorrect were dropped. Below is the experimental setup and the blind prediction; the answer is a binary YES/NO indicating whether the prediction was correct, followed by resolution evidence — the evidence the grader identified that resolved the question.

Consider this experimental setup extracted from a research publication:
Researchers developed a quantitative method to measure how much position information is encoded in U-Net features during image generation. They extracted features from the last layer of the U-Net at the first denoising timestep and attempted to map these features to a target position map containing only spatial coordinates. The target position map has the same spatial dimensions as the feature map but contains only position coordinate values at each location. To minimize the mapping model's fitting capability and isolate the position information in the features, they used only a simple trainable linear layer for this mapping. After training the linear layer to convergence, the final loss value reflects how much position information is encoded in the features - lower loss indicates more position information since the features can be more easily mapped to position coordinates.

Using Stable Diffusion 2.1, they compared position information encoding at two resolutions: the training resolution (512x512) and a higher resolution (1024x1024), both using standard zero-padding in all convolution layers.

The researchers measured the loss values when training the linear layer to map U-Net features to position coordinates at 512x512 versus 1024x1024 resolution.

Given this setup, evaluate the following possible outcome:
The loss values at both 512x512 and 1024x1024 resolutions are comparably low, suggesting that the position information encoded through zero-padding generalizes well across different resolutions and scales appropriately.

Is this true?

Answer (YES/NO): NO